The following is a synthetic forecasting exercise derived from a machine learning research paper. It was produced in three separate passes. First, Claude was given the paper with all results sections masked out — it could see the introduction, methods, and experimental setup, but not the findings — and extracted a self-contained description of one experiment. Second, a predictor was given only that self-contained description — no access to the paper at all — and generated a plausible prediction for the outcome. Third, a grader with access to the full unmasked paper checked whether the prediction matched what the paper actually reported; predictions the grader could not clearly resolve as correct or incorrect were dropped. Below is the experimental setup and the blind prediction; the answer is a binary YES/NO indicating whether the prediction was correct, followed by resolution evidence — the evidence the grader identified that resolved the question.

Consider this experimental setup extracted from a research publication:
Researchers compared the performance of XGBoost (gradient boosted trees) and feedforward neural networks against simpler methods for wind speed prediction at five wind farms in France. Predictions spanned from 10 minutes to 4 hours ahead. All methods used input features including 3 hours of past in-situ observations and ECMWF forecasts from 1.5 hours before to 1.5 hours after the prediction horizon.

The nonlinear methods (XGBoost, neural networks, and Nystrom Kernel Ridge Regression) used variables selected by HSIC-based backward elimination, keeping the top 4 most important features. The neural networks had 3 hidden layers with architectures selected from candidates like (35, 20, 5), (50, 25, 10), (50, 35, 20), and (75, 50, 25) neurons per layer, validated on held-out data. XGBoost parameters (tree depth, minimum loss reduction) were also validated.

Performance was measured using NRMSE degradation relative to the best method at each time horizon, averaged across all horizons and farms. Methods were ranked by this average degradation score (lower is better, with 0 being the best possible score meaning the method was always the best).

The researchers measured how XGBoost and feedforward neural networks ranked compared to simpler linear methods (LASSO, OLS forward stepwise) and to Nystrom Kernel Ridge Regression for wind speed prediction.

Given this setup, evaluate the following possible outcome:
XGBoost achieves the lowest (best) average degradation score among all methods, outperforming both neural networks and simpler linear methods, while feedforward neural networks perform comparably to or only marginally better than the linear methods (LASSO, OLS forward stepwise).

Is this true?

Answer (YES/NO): NO